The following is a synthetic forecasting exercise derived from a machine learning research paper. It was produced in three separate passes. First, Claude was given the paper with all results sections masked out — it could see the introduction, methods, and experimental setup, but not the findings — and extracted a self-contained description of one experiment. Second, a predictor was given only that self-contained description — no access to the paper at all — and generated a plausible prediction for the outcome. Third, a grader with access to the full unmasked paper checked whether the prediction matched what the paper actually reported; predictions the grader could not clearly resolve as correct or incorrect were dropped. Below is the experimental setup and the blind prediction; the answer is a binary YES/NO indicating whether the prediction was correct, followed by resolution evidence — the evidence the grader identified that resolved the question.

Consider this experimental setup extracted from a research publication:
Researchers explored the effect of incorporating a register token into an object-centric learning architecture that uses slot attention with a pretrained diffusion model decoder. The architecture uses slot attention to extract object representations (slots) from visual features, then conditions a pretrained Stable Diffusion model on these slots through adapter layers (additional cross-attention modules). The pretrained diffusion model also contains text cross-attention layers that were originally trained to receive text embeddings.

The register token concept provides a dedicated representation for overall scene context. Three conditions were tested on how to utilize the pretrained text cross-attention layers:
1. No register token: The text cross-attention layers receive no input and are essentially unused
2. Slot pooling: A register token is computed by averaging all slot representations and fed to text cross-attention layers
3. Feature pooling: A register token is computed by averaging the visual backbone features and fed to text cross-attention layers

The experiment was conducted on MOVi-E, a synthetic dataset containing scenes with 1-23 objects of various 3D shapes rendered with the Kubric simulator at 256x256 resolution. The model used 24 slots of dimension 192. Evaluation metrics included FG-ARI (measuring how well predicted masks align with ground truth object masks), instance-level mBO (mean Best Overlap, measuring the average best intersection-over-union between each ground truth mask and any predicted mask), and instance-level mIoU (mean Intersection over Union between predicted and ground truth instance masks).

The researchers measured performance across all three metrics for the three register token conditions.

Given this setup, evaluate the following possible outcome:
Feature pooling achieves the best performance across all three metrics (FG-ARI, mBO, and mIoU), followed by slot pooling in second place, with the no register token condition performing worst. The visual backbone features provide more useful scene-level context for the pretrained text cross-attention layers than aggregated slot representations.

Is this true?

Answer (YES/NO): NO